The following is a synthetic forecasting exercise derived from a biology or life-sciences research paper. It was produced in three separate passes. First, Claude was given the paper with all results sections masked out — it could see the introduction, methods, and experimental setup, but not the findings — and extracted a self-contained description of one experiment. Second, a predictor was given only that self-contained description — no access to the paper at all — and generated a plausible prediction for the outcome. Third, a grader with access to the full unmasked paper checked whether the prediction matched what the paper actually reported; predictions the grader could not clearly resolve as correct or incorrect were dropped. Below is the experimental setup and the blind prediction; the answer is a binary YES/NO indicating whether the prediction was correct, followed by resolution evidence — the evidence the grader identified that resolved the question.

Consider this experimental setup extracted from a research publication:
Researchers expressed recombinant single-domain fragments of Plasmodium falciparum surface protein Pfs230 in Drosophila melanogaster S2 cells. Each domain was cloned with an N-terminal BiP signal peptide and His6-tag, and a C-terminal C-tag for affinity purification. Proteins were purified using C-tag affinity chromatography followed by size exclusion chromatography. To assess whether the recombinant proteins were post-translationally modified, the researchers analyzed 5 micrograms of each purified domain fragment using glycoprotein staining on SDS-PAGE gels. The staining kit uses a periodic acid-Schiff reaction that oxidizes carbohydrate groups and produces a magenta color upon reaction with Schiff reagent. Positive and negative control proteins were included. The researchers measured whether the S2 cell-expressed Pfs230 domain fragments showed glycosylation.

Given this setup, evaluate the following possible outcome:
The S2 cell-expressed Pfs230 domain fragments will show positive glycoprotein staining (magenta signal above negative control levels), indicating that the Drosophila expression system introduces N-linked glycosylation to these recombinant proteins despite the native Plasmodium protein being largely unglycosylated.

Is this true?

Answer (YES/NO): NO